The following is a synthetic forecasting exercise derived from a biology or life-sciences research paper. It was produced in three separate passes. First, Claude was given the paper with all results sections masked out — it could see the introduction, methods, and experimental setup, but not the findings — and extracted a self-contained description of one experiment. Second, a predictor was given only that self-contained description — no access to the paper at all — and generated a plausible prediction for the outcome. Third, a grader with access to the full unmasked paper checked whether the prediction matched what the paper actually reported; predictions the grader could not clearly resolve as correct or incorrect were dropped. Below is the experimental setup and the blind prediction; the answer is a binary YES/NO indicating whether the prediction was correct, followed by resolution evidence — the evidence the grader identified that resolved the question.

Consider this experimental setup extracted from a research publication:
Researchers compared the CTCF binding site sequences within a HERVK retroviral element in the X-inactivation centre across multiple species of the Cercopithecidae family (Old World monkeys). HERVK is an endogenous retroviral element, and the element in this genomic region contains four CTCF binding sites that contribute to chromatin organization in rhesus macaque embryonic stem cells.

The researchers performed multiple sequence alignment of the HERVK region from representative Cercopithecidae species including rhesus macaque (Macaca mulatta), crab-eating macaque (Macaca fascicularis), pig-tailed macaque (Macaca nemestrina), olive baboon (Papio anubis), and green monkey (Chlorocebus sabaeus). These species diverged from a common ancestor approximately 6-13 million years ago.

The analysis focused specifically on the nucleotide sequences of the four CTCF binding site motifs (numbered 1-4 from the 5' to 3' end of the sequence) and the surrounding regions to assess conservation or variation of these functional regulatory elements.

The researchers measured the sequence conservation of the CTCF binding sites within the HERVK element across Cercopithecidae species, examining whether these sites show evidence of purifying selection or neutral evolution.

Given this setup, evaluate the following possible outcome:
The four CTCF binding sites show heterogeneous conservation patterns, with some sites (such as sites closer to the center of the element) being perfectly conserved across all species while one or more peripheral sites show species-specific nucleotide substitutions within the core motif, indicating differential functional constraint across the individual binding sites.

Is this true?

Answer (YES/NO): NO